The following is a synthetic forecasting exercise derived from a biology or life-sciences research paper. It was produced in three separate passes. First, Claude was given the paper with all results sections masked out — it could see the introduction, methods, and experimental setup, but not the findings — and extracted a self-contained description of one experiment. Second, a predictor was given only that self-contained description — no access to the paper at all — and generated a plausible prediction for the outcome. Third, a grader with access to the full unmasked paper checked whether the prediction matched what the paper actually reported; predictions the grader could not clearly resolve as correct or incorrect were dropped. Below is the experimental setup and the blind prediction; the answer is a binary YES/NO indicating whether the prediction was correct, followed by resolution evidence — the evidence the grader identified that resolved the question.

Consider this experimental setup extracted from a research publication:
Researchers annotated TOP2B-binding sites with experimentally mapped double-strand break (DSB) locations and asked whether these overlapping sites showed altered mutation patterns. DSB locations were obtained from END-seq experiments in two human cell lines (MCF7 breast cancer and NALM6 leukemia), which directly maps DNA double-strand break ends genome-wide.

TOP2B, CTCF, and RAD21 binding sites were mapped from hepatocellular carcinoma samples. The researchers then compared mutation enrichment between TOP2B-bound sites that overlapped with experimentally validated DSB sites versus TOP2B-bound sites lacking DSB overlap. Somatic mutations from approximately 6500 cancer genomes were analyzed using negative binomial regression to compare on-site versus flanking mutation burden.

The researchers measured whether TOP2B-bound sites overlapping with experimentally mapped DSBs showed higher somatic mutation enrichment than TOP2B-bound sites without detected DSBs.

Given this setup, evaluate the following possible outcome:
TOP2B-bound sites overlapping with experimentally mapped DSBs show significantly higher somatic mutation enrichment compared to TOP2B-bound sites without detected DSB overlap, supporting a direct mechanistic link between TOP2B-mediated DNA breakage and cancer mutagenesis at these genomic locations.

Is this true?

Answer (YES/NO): YES